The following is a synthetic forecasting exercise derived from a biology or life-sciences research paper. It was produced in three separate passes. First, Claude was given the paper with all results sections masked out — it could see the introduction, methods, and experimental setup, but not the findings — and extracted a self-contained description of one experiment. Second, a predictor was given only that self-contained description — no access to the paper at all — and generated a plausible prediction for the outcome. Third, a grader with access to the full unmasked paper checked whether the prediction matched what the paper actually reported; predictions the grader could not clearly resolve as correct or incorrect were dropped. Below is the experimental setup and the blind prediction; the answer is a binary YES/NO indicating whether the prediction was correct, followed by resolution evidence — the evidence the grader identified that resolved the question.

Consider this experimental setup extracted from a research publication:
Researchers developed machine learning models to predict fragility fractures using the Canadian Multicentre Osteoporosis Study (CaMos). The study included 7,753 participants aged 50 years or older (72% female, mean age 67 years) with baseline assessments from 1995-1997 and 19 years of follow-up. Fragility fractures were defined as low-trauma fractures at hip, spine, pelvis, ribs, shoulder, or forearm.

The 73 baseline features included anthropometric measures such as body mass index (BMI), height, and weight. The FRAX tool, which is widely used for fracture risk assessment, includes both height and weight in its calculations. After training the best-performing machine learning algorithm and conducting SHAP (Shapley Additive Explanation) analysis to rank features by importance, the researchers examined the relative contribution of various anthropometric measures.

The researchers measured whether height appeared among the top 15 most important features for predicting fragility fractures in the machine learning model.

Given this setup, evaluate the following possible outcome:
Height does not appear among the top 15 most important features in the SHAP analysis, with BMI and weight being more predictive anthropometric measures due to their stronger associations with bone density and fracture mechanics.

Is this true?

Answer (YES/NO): NO